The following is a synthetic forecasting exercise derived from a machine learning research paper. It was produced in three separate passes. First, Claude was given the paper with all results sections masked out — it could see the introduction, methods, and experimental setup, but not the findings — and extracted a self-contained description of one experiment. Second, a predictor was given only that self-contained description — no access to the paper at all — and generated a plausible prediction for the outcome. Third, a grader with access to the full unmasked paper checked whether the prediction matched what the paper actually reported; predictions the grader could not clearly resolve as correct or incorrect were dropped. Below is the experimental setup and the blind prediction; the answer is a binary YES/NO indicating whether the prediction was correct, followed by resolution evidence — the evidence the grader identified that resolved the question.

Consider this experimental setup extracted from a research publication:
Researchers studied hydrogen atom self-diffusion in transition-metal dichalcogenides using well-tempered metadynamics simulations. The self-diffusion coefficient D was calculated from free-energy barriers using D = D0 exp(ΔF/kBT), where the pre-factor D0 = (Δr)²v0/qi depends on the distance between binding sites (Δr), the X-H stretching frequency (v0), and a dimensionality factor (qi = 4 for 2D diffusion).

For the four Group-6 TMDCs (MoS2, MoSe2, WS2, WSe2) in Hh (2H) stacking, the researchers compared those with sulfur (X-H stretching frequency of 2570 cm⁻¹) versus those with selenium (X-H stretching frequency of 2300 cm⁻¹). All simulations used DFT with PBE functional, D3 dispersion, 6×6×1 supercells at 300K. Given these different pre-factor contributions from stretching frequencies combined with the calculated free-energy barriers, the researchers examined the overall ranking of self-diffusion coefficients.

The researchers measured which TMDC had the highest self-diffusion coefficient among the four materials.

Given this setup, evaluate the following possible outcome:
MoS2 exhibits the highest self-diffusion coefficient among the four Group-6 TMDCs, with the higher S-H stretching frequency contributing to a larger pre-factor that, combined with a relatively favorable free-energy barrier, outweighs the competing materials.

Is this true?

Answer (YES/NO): NO